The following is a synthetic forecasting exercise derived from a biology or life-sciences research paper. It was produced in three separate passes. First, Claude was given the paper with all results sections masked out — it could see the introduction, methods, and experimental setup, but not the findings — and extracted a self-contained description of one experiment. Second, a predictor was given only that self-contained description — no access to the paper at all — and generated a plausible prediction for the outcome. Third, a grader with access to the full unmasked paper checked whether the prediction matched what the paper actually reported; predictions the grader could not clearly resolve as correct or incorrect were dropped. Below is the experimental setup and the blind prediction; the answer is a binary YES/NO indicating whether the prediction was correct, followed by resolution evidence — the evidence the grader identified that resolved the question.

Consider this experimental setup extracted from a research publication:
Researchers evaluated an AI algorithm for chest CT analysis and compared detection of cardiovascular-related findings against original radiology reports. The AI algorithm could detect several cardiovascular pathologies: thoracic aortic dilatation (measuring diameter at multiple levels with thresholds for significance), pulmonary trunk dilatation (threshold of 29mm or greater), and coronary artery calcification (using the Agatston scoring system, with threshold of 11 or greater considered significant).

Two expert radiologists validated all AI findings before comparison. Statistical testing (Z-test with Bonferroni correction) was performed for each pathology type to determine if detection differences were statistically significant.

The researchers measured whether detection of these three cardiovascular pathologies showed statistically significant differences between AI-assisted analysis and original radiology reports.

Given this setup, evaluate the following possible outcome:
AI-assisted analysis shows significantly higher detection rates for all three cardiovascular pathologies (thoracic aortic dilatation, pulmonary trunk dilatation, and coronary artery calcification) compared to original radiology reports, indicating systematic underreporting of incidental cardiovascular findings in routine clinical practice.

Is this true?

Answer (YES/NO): YES